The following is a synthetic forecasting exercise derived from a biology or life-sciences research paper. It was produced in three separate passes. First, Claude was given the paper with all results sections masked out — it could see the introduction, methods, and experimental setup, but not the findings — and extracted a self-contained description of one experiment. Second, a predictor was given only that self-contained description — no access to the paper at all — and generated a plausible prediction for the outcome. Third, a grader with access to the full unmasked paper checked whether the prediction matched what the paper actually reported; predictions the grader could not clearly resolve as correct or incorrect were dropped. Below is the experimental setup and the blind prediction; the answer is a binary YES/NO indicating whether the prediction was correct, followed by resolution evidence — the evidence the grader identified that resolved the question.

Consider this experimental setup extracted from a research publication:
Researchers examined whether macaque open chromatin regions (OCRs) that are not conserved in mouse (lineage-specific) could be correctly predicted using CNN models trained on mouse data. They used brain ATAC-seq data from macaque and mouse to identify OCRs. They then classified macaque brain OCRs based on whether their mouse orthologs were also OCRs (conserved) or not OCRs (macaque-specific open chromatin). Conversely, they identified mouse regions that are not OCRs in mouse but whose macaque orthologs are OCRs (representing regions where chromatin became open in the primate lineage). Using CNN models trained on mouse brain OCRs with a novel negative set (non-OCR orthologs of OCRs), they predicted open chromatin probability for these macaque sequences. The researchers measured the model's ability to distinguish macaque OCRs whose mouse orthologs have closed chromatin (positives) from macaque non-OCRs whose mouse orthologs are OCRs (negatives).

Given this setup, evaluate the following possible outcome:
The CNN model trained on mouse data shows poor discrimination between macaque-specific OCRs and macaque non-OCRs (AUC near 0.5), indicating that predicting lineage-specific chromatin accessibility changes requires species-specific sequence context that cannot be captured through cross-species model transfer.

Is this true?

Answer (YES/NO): NO